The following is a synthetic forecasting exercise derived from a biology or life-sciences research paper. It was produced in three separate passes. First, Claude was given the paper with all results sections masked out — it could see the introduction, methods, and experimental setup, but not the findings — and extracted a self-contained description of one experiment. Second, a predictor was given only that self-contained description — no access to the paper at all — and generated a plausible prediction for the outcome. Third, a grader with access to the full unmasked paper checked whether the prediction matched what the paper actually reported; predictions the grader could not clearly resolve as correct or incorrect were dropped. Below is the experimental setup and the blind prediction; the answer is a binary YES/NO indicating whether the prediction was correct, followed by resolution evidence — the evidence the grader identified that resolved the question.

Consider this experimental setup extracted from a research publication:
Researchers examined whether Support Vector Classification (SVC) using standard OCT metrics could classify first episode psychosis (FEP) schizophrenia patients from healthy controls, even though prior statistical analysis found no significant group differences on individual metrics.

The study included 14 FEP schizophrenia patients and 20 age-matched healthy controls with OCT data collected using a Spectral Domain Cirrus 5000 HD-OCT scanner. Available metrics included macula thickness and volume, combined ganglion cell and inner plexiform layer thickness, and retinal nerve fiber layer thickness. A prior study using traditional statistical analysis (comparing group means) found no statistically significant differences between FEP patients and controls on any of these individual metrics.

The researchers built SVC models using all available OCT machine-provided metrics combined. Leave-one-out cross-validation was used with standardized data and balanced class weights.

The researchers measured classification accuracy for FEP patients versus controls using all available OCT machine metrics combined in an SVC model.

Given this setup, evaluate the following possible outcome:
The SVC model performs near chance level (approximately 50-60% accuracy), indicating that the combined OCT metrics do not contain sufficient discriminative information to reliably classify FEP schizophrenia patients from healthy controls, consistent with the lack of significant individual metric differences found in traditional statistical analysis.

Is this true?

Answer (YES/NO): YES